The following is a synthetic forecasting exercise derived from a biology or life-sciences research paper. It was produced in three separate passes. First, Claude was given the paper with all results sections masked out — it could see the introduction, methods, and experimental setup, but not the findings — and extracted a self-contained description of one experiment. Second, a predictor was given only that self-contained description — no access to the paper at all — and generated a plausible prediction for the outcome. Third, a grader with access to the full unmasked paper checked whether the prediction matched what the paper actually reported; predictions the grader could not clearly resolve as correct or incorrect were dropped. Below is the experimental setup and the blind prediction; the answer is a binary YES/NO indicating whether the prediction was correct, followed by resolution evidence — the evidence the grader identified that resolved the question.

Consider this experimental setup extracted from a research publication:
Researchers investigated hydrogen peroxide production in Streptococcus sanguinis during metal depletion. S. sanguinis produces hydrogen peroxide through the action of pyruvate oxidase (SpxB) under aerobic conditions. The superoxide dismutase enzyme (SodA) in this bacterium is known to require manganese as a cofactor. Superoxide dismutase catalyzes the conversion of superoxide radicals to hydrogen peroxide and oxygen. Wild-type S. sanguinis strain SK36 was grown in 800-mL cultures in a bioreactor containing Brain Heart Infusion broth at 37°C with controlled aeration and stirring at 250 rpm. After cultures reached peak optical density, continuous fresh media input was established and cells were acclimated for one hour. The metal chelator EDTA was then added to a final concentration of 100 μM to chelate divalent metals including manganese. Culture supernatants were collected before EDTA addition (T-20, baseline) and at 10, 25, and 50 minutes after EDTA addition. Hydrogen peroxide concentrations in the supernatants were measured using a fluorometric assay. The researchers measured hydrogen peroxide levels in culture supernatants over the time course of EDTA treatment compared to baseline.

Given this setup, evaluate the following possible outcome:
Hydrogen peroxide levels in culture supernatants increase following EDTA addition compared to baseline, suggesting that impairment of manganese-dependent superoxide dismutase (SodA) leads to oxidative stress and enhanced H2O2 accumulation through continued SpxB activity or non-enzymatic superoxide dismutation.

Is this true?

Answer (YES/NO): NO